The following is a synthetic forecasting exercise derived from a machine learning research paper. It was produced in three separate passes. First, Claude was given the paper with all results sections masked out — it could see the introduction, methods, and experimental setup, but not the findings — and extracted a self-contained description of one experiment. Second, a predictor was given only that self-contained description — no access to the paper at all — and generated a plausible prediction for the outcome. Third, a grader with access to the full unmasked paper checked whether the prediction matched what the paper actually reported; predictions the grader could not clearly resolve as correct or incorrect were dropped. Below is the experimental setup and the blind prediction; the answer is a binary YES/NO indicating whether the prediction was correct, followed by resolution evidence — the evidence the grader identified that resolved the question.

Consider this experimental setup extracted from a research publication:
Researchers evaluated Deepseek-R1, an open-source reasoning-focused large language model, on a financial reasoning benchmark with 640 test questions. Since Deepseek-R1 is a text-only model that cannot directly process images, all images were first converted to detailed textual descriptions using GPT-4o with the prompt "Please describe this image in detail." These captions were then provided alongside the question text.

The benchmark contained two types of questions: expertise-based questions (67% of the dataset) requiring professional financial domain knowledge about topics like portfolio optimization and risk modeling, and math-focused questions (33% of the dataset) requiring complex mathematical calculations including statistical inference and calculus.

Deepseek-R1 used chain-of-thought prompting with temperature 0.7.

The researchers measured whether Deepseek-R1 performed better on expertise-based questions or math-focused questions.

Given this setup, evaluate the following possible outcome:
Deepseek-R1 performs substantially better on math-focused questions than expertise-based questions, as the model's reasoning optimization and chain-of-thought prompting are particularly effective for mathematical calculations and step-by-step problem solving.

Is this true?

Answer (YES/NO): NO